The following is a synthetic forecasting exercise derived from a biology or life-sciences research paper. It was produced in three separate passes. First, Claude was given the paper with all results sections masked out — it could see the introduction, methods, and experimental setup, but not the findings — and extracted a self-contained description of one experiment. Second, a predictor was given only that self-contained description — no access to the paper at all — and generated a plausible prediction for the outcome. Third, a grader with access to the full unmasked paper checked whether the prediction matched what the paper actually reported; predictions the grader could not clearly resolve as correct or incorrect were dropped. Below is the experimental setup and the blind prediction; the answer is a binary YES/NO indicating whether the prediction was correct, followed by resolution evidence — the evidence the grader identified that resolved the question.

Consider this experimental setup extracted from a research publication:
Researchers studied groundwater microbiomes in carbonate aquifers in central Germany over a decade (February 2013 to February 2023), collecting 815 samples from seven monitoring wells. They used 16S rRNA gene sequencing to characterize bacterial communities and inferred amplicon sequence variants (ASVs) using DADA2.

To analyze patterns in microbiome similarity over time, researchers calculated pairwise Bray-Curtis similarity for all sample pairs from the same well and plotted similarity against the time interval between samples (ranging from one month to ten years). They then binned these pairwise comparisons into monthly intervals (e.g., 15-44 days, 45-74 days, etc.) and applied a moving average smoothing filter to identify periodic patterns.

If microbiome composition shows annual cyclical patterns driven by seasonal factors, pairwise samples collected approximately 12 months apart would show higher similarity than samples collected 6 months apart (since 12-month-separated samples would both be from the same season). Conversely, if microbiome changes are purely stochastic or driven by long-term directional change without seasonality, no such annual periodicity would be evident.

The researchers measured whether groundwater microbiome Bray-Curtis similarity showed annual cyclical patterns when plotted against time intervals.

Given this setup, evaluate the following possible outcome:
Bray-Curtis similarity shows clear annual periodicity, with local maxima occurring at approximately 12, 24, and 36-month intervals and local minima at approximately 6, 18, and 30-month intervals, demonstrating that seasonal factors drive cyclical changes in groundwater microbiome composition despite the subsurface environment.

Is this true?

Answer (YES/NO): YES